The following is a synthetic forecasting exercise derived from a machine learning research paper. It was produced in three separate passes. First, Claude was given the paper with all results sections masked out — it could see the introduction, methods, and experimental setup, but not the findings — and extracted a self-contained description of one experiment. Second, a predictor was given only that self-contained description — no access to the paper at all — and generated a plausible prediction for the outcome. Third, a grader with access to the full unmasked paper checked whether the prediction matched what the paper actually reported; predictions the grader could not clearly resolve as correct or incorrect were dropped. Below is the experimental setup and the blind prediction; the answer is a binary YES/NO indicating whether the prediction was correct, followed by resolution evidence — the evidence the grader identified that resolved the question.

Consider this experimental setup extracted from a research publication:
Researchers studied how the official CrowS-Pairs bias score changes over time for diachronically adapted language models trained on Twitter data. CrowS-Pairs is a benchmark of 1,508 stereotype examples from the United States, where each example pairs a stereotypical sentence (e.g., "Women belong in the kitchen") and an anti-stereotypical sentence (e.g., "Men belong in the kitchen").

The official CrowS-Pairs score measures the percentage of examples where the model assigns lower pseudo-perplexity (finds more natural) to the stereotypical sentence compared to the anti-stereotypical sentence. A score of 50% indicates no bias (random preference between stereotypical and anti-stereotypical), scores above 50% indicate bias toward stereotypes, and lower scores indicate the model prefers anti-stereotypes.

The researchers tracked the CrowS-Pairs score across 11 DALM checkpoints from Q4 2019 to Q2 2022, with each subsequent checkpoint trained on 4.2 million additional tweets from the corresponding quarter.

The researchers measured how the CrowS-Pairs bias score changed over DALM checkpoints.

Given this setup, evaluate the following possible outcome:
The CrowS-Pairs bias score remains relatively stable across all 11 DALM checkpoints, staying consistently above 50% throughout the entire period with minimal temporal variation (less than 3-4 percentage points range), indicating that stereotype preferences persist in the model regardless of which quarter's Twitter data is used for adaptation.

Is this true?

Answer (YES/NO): NO